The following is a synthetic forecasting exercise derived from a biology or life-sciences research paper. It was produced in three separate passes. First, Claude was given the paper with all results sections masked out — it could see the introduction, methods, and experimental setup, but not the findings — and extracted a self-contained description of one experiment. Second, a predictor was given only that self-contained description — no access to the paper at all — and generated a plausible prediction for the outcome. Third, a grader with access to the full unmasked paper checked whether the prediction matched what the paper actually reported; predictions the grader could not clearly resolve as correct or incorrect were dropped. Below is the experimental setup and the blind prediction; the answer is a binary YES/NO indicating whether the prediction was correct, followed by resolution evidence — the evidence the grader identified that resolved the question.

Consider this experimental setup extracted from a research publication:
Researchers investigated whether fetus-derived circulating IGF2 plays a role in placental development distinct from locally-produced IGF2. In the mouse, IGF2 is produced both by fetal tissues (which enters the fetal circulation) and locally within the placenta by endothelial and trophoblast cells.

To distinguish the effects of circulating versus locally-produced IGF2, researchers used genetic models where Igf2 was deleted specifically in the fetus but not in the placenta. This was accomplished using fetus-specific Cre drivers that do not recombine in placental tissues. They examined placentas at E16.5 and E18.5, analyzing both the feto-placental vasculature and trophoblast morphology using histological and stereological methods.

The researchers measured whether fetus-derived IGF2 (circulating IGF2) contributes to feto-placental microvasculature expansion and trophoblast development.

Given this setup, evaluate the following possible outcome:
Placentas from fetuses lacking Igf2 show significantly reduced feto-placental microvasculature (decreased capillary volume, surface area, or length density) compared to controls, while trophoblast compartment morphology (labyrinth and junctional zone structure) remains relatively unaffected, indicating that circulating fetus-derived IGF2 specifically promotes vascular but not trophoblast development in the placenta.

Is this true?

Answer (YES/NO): NO